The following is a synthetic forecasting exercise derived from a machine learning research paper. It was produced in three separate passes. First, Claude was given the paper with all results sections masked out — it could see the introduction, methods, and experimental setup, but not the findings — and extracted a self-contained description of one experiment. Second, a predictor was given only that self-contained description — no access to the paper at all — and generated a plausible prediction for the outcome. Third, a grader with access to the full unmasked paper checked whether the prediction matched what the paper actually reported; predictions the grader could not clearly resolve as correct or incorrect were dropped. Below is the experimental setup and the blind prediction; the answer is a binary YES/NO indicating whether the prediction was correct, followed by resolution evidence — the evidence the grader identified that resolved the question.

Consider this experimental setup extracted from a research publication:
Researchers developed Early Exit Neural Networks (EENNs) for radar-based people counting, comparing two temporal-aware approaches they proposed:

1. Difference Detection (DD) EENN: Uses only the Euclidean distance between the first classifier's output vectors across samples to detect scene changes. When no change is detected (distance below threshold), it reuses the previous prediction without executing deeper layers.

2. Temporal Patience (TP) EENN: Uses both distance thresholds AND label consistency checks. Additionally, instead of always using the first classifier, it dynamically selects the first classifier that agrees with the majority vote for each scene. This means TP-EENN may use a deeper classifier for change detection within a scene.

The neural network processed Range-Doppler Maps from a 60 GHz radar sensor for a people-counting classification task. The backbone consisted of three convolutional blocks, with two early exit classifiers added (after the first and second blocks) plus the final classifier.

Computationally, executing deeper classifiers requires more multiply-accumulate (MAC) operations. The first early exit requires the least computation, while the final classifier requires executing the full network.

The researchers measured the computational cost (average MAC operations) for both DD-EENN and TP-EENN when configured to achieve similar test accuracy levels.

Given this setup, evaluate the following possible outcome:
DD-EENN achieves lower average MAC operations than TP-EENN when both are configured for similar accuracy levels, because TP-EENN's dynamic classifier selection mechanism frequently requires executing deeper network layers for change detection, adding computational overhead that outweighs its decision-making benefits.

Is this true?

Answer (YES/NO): NO